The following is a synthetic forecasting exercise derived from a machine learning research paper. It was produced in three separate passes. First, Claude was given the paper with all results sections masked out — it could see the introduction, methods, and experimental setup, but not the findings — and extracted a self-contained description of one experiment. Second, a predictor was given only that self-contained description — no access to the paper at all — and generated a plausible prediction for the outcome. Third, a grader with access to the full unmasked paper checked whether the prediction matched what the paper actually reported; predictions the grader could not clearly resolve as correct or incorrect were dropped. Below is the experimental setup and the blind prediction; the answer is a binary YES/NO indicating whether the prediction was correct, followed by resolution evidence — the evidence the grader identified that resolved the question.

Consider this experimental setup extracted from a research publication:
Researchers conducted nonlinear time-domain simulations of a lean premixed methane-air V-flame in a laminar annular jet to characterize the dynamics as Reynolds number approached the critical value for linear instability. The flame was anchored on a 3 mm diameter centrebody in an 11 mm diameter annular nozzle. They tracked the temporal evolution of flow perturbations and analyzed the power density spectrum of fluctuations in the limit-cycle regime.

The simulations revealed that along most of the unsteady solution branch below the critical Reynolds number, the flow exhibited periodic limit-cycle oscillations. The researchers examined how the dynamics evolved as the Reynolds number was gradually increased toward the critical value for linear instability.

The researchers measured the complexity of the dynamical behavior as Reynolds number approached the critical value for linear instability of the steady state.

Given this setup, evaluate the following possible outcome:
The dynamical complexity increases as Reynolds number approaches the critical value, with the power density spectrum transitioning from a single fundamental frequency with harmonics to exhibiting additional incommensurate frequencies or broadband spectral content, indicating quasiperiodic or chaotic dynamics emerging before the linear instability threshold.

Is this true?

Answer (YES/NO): YES